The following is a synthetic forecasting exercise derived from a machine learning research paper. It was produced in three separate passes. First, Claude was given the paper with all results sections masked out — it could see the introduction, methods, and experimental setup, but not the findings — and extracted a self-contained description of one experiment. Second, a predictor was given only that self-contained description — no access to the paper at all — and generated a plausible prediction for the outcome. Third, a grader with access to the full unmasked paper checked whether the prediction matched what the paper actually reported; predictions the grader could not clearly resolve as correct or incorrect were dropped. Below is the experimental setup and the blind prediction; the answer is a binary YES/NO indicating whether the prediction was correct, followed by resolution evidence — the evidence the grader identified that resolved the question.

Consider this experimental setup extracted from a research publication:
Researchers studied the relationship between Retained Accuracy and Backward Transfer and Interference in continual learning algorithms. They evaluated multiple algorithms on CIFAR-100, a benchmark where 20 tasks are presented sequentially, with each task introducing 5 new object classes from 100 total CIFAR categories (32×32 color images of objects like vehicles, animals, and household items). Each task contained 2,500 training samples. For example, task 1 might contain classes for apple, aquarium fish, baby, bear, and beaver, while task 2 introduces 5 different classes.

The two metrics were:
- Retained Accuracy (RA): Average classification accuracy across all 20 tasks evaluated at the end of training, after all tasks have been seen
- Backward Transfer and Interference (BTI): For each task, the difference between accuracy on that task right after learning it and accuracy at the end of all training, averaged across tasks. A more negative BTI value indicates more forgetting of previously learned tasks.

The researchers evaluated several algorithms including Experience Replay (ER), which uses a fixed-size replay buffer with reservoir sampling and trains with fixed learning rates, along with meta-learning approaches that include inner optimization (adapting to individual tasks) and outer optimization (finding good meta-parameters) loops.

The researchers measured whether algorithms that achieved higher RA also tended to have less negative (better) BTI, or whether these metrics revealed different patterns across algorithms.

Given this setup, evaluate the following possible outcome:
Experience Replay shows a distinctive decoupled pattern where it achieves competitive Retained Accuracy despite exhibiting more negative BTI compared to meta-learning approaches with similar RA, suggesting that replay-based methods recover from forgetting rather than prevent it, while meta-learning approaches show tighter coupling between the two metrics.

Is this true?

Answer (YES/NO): NO